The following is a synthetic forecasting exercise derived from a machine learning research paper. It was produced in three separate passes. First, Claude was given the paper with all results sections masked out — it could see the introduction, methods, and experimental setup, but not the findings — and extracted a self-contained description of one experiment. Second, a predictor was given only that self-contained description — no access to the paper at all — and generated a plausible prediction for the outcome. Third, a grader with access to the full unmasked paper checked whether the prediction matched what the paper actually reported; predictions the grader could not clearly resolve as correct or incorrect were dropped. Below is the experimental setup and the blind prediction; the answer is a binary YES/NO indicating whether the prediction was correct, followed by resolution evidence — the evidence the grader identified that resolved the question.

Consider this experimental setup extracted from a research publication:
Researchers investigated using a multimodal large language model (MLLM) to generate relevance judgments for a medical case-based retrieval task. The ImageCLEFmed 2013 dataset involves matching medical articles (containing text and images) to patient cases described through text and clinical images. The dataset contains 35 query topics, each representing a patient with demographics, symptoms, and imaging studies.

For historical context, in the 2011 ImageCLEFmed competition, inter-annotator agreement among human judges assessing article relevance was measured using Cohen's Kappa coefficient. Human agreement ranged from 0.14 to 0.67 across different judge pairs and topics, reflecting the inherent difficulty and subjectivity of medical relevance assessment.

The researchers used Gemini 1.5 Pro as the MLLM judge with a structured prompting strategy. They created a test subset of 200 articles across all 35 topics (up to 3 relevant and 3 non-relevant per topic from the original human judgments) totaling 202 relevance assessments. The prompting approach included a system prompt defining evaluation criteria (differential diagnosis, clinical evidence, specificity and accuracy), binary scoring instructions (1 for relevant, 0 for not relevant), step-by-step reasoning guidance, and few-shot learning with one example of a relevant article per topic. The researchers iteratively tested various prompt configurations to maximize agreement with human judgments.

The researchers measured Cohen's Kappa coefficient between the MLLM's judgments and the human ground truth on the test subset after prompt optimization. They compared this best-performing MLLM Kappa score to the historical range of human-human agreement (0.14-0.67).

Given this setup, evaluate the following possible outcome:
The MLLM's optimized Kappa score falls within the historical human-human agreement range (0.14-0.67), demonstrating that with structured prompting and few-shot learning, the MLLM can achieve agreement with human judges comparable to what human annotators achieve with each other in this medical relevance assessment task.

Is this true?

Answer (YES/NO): YES